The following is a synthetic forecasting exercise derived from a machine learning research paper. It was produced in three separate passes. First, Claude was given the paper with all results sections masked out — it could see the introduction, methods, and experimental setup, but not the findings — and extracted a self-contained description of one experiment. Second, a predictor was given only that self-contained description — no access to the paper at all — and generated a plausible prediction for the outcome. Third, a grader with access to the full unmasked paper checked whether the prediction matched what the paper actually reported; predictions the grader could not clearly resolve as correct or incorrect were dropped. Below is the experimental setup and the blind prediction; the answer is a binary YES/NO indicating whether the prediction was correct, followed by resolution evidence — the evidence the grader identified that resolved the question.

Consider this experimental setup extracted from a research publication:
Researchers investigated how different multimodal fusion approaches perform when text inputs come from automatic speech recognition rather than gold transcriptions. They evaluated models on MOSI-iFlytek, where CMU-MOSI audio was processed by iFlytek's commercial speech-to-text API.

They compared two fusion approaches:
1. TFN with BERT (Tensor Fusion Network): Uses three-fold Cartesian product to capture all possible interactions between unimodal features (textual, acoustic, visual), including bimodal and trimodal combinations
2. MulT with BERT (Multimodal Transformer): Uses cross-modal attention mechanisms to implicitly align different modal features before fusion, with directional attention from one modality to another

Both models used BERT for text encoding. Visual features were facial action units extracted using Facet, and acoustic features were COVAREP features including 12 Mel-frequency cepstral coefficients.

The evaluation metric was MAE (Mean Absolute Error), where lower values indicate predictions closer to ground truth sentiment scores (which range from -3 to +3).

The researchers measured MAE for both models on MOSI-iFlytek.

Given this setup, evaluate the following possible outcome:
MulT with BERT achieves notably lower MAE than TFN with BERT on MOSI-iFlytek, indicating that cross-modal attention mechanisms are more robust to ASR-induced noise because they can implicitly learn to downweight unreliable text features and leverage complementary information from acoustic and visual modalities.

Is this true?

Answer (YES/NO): YES